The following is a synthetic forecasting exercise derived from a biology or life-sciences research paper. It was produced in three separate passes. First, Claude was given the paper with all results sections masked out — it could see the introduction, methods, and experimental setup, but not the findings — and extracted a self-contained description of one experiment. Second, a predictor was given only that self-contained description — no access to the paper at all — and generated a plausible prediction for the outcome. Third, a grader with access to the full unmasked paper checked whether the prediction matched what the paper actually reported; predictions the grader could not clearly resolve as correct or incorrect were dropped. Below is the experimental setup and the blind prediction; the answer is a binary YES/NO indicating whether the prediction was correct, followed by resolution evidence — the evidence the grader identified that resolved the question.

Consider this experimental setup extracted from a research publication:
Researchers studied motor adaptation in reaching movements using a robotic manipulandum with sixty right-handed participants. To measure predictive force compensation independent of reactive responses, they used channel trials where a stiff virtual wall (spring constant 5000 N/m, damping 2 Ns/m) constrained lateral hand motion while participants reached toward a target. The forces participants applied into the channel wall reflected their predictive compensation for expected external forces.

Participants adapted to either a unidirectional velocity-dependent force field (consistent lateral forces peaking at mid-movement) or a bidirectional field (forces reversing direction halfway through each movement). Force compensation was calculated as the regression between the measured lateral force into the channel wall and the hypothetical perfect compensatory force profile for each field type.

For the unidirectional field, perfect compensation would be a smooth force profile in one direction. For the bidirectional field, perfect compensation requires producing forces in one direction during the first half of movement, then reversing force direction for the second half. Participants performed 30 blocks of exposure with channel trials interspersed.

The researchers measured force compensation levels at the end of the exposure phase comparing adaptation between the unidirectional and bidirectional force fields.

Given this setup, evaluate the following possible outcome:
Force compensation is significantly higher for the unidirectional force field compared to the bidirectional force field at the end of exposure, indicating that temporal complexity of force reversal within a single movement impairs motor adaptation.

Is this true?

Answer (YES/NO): YES